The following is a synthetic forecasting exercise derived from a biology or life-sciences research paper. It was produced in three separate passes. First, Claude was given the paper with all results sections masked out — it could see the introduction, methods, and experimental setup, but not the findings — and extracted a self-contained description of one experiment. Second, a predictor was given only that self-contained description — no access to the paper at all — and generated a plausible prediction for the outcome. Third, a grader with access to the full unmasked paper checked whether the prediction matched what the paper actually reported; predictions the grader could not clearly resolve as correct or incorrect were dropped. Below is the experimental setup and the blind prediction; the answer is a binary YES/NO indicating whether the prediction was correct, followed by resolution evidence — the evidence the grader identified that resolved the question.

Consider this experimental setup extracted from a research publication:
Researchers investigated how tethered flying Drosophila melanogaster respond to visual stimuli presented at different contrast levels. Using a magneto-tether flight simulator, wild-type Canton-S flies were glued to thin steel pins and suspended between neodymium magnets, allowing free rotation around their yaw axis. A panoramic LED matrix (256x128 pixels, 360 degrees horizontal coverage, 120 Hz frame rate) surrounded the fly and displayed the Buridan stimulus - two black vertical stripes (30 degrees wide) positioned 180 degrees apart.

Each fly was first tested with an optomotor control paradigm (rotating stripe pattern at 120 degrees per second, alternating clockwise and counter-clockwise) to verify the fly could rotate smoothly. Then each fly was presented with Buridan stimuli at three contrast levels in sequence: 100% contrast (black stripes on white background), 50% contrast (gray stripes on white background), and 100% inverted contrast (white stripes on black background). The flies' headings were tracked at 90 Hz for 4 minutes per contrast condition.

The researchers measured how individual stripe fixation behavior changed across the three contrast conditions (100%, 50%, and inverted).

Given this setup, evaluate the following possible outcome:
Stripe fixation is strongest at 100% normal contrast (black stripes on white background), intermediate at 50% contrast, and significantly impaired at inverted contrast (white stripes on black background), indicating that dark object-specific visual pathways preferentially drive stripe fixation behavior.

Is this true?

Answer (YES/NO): NO